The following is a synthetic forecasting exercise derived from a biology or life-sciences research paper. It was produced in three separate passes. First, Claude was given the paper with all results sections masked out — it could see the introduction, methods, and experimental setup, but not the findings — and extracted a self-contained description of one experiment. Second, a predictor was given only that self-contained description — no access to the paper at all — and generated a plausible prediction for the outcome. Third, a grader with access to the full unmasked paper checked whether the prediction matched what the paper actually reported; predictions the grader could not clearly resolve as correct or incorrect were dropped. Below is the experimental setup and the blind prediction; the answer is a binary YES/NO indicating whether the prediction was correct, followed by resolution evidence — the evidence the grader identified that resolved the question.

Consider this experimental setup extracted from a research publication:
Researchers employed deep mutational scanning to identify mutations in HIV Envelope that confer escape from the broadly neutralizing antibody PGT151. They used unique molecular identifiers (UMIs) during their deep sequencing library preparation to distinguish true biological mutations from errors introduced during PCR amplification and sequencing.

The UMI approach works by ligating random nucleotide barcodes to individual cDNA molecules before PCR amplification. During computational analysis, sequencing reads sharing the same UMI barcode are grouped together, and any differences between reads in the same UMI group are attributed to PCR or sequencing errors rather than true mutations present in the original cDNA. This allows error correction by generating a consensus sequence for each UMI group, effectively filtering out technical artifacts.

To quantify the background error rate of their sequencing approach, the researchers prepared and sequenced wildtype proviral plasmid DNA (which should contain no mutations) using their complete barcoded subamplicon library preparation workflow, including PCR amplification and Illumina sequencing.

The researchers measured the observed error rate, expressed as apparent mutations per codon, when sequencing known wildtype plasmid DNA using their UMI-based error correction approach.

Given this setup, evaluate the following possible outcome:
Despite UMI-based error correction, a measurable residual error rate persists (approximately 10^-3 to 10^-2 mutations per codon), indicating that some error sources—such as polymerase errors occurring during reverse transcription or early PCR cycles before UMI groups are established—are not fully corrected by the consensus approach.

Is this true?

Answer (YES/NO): NO